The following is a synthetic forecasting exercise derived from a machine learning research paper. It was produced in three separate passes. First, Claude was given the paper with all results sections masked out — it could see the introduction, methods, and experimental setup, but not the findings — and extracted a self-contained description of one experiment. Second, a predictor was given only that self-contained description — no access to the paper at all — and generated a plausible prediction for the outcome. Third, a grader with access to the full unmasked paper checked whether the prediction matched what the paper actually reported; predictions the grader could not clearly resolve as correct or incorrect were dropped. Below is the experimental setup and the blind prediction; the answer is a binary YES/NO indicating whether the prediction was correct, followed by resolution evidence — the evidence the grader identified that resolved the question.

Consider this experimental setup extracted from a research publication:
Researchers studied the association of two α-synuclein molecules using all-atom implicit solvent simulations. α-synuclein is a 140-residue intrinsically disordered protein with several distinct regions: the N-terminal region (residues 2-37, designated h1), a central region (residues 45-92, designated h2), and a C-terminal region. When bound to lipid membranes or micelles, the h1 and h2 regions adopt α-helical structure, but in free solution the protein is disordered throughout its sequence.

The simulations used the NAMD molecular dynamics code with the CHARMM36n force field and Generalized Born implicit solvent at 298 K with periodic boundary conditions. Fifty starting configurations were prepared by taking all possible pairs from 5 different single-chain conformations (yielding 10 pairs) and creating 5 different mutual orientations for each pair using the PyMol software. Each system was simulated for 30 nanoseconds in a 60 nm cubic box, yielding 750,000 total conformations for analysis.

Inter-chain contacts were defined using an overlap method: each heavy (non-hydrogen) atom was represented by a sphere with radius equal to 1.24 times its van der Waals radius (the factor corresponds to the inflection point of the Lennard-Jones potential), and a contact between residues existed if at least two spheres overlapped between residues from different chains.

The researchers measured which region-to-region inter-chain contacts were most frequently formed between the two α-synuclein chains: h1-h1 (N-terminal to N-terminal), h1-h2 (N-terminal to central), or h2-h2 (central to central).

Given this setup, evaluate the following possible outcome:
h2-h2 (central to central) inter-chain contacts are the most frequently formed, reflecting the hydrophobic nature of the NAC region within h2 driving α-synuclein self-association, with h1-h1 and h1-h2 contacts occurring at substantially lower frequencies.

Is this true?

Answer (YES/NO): YES